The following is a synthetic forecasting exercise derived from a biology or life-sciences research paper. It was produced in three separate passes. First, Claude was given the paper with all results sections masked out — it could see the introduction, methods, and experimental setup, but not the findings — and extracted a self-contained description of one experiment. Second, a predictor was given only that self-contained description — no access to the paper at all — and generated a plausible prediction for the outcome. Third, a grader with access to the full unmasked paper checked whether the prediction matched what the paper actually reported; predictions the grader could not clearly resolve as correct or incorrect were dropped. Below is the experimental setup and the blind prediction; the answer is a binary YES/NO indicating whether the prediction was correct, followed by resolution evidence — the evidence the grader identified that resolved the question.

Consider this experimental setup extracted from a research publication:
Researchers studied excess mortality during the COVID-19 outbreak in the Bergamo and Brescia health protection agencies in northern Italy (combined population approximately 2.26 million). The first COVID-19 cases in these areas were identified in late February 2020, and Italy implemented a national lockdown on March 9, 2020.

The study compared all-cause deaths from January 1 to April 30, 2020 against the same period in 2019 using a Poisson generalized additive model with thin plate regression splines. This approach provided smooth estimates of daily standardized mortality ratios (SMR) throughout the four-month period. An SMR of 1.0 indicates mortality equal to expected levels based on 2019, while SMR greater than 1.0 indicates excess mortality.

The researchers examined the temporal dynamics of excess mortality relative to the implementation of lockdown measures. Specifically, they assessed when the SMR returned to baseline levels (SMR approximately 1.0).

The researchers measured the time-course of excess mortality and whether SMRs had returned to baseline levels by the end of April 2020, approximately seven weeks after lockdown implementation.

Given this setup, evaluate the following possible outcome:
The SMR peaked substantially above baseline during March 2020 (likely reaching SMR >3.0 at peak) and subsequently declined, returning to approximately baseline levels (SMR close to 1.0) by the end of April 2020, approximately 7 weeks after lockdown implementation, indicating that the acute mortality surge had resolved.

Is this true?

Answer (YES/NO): YES